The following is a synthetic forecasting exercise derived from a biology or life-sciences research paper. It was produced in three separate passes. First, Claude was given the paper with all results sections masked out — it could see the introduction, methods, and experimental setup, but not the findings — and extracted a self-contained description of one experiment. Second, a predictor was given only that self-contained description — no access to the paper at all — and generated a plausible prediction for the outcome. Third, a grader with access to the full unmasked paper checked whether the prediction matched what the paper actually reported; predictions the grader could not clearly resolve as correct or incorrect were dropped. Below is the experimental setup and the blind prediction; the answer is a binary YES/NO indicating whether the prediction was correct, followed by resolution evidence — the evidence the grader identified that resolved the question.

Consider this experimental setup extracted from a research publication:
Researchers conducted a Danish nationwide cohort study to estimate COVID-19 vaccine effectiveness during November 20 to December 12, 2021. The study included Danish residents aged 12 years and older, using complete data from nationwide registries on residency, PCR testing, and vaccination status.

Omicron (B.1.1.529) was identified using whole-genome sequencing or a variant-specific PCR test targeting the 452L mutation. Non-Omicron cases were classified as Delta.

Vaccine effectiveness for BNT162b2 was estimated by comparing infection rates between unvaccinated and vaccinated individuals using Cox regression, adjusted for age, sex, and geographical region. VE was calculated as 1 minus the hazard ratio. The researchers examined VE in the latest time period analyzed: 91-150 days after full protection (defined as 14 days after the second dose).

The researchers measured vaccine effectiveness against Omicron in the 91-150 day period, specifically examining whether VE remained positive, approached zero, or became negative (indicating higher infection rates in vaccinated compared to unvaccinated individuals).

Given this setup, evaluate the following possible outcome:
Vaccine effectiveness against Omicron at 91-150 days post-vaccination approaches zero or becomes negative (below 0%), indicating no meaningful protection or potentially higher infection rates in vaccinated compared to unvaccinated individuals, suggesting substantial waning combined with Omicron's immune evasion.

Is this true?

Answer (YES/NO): YES